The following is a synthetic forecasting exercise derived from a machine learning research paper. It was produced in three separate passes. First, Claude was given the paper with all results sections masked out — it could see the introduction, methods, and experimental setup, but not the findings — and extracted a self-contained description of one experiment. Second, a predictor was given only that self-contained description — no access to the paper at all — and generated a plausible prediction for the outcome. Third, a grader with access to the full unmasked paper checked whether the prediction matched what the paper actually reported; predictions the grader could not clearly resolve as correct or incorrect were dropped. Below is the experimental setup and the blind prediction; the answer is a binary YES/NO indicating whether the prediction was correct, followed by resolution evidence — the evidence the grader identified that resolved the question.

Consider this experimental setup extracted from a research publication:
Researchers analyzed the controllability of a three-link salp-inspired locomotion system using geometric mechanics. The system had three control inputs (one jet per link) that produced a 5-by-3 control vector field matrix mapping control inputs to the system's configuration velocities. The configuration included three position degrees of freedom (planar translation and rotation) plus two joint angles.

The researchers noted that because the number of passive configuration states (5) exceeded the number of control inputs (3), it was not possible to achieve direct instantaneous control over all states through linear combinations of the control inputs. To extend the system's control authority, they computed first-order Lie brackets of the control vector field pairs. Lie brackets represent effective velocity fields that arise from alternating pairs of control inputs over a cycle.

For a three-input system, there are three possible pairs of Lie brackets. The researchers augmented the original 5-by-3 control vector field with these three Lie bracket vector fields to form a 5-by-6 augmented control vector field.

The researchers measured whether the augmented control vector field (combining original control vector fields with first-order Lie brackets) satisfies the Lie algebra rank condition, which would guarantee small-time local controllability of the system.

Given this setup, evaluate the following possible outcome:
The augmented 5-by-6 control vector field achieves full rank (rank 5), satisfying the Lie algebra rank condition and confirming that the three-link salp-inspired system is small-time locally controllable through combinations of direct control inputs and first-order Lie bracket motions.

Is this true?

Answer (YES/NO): YES